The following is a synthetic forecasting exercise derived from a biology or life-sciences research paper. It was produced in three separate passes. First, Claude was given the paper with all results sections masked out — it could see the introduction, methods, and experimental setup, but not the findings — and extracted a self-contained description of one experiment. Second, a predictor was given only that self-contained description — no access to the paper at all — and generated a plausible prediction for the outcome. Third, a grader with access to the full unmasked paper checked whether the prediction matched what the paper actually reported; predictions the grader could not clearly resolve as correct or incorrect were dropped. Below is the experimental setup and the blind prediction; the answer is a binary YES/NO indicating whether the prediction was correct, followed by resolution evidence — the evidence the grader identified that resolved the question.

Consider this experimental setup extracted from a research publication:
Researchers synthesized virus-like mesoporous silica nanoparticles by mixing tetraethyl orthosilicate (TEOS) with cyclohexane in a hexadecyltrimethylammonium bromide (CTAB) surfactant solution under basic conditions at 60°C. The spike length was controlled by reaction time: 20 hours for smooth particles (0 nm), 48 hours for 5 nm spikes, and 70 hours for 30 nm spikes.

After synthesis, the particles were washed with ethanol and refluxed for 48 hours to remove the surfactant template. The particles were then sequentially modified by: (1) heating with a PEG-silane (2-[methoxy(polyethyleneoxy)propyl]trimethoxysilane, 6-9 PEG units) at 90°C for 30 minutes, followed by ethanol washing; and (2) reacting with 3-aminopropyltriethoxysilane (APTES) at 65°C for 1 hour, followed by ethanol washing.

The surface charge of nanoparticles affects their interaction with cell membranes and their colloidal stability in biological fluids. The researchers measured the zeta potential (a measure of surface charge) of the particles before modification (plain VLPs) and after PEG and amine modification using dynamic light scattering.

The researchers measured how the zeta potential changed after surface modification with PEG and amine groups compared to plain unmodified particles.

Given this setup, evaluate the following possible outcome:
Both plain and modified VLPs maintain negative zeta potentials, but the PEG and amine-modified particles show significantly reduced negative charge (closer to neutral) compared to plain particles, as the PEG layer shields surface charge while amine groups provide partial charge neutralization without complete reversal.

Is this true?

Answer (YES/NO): NO